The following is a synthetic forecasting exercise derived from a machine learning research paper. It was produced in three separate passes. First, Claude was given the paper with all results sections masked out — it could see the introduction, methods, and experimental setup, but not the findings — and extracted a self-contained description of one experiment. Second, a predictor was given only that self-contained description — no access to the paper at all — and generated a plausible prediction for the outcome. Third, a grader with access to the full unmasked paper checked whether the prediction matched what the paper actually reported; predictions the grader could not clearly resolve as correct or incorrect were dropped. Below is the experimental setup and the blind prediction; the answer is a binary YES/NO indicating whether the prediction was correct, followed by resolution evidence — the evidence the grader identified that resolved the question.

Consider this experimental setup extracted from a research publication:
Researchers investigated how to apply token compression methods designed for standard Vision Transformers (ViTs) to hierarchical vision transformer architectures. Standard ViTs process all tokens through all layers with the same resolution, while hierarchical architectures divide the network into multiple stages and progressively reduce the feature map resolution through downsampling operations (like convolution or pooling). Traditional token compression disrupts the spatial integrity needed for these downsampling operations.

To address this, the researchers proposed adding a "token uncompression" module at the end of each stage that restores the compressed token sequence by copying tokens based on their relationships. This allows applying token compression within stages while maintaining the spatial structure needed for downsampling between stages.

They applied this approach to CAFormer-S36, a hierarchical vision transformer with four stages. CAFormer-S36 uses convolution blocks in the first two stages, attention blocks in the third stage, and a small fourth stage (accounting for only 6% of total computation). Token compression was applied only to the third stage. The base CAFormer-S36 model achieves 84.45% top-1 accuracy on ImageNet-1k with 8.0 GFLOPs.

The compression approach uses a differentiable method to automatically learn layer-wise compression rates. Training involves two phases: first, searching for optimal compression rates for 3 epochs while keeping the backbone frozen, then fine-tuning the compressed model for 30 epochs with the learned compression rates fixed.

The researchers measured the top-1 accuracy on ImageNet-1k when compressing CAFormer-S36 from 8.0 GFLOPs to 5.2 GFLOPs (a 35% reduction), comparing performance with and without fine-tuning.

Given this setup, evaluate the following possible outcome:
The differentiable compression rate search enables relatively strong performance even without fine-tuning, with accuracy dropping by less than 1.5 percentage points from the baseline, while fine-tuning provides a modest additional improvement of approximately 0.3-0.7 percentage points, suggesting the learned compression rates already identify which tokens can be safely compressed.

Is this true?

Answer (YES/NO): YES